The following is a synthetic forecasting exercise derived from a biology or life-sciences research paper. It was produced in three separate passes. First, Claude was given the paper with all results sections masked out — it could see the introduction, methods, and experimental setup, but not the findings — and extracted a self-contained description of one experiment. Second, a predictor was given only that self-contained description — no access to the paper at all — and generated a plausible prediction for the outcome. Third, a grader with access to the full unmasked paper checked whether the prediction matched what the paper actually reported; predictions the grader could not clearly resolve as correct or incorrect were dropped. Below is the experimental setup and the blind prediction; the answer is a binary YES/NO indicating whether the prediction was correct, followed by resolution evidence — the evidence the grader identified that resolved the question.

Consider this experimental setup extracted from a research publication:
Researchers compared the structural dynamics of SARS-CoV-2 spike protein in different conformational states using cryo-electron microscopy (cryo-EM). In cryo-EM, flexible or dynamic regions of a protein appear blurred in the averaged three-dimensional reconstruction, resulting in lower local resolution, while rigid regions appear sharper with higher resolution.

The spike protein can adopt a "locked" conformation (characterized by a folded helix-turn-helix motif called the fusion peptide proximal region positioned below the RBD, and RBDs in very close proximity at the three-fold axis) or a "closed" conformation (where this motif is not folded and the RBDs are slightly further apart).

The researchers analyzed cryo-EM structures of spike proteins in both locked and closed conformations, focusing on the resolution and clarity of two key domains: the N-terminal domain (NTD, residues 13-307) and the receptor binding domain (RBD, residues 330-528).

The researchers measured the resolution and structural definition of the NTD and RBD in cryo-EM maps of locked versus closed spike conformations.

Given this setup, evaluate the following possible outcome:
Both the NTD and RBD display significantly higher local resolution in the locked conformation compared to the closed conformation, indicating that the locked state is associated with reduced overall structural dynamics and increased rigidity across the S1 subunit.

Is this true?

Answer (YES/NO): YES